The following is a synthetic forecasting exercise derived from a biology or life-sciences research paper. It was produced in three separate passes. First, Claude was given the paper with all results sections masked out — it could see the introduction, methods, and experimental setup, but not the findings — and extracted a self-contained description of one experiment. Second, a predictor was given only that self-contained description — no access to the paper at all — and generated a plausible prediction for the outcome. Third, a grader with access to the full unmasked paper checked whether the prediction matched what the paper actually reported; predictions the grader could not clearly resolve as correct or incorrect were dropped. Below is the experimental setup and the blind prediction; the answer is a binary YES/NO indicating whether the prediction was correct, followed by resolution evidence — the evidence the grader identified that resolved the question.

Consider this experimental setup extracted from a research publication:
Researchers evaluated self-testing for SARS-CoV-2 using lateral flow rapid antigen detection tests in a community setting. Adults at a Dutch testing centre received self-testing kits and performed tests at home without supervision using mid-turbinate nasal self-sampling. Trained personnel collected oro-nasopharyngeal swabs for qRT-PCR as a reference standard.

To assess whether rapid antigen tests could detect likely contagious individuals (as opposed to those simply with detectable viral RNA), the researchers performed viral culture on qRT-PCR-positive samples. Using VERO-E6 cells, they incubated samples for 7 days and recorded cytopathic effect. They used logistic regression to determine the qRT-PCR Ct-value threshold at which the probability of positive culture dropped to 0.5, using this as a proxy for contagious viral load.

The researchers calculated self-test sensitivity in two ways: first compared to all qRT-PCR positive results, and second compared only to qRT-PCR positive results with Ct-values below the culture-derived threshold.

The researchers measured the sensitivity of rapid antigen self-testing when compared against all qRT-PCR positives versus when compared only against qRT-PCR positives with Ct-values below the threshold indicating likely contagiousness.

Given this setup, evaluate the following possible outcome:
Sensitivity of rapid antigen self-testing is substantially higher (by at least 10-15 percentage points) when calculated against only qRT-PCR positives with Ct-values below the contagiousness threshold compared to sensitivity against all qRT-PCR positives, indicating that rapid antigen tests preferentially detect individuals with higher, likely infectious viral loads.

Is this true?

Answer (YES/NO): YES